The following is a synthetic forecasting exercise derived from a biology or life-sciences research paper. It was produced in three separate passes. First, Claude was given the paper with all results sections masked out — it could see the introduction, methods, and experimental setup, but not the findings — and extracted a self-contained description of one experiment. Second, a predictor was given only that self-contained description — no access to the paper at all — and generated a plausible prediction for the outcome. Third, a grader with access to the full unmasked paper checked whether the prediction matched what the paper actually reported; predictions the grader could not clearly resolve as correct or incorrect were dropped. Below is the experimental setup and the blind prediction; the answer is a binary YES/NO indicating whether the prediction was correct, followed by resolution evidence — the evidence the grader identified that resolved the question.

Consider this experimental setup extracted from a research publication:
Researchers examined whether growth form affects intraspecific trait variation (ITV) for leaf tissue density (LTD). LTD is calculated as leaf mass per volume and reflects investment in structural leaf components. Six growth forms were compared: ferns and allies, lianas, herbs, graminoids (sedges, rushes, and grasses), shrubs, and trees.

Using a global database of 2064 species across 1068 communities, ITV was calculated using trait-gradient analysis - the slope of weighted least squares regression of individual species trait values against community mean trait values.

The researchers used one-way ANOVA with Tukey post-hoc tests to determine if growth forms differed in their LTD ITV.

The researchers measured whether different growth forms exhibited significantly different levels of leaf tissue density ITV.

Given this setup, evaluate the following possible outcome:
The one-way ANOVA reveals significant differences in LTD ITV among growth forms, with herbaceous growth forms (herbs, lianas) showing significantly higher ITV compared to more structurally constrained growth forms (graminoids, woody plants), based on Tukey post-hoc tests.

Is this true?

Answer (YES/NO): NO